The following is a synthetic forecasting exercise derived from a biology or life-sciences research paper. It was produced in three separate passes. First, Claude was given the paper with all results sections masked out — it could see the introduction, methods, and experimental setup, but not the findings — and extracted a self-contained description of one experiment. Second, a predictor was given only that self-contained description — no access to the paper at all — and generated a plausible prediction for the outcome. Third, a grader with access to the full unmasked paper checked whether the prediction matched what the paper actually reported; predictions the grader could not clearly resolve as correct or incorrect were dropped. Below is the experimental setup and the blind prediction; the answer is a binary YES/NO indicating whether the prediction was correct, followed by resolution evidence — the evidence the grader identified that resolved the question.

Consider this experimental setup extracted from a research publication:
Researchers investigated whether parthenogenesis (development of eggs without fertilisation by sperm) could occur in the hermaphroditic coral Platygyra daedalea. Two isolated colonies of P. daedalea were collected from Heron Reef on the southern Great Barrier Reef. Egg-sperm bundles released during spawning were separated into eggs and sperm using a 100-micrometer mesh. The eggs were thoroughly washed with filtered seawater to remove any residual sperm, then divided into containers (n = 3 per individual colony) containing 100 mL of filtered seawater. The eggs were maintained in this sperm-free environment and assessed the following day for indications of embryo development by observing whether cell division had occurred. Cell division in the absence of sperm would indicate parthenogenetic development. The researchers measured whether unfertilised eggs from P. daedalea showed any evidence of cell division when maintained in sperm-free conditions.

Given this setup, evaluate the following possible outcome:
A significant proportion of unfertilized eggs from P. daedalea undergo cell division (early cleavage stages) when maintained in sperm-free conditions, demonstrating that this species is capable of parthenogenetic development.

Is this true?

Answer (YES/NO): NO